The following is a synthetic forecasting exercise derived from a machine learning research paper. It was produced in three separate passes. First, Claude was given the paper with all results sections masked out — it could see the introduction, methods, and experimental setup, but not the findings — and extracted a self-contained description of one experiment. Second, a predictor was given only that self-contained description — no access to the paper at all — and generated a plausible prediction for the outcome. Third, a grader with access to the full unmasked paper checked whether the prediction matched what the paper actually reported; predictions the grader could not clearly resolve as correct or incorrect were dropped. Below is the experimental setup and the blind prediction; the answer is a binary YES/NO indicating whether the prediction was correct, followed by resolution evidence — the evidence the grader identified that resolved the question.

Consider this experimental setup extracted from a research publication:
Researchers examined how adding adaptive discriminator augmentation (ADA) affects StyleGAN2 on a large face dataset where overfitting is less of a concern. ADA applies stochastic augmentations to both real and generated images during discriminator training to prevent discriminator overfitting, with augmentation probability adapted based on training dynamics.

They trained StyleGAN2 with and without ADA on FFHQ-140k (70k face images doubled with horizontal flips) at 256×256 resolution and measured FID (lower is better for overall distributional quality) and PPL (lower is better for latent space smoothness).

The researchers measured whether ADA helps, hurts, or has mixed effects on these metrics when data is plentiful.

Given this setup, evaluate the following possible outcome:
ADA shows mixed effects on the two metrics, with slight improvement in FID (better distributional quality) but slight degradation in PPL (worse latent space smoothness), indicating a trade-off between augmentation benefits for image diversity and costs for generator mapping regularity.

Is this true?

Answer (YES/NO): NO